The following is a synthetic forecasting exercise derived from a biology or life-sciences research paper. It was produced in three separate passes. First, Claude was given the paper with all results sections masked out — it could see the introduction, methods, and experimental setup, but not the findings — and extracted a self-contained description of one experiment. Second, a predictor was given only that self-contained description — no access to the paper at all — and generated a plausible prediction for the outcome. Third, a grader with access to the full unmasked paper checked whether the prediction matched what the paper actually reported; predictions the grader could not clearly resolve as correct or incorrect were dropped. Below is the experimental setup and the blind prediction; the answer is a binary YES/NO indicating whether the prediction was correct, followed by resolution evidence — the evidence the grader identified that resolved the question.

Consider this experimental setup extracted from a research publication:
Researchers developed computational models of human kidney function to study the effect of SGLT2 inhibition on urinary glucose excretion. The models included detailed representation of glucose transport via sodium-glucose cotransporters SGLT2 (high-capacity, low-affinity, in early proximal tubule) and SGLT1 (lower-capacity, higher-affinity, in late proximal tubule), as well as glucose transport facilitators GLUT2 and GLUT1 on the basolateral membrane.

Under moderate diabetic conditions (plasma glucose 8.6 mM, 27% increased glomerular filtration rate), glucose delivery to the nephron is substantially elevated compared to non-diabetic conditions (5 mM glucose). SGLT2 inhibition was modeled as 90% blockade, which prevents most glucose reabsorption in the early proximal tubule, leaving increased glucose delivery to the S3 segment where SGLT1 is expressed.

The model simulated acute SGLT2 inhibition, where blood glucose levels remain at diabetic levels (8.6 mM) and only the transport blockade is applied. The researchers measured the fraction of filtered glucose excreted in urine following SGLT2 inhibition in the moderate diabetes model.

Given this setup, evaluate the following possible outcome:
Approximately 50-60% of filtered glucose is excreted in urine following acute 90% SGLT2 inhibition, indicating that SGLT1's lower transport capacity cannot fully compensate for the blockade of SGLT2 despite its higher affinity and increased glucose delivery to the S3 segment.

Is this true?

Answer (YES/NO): YES